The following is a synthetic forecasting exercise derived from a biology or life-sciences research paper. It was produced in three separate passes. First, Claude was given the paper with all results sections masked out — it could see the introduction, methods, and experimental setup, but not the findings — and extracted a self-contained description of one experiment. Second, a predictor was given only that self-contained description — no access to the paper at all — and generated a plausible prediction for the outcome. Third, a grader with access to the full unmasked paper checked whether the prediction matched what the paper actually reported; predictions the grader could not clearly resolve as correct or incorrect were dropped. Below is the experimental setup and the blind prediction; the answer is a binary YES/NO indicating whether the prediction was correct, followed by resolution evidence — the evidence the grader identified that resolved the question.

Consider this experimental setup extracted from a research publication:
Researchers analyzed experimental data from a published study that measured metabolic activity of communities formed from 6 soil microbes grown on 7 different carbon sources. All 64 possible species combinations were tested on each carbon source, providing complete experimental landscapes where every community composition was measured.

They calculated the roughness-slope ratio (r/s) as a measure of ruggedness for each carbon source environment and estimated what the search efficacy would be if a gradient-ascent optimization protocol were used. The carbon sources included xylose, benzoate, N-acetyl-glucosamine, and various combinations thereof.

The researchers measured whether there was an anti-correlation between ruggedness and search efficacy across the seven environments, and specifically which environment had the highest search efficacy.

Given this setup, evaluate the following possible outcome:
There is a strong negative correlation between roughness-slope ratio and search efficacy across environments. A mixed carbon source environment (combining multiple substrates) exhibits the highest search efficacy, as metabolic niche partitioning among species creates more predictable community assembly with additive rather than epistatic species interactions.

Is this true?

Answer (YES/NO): NO